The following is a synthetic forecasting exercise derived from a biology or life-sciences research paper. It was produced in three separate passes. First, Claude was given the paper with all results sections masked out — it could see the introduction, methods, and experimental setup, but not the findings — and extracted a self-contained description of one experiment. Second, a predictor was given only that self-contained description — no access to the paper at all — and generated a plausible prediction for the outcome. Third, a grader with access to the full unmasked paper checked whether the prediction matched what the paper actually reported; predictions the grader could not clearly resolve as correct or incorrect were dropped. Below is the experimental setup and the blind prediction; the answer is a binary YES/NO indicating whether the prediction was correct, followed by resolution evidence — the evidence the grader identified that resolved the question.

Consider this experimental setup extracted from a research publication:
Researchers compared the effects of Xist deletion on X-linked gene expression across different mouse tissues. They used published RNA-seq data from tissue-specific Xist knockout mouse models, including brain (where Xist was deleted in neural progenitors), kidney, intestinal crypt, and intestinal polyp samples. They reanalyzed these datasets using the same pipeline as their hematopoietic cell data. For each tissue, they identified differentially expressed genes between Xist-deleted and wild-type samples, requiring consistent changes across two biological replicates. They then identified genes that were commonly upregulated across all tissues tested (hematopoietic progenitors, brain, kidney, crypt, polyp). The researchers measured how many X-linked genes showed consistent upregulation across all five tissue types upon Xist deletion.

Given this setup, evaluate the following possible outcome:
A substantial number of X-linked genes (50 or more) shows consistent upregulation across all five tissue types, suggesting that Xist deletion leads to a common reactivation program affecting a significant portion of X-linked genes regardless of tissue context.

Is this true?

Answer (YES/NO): NO